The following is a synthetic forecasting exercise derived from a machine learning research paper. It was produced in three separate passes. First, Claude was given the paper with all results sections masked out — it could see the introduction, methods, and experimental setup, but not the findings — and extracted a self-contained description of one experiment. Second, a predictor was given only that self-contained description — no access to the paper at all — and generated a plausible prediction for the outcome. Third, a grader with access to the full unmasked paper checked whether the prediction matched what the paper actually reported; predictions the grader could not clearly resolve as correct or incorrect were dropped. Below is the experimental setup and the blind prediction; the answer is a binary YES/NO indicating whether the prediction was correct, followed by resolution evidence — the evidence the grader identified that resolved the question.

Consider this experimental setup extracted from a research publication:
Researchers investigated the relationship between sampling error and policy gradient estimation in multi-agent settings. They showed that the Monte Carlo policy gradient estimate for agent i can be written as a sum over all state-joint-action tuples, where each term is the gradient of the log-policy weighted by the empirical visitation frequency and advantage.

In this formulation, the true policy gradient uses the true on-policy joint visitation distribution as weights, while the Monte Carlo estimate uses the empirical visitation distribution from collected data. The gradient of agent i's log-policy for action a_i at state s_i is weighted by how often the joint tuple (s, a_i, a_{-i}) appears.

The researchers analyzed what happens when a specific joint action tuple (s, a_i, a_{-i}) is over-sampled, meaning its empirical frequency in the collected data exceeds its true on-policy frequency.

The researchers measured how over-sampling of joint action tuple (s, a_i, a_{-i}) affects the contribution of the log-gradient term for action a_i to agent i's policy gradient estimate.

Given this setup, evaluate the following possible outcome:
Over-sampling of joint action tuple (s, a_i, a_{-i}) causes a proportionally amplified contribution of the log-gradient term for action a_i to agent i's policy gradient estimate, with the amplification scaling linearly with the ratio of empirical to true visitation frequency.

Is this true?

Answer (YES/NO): YES